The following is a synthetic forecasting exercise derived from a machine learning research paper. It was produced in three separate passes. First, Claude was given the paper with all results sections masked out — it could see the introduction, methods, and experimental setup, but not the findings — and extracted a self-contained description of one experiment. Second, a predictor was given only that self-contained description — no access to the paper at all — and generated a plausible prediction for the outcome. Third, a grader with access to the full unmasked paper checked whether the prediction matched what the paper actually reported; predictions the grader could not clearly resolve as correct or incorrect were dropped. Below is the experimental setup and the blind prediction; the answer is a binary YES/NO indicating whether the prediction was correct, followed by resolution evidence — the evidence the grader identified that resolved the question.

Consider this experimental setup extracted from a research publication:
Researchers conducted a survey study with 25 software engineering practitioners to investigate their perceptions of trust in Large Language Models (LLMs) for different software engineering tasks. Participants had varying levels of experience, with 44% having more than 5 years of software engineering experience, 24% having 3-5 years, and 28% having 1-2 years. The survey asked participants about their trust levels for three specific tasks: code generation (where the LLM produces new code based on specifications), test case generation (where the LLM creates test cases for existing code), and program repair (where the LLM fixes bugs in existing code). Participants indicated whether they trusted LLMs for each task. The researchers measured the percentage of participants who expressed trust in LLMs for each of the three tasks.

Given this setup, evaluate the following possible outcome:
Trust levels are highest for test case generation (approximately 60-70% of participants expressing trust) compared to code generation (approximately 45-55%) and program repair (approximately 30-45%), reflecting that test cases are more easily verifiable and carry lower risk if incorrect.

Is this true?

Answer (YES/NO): NO